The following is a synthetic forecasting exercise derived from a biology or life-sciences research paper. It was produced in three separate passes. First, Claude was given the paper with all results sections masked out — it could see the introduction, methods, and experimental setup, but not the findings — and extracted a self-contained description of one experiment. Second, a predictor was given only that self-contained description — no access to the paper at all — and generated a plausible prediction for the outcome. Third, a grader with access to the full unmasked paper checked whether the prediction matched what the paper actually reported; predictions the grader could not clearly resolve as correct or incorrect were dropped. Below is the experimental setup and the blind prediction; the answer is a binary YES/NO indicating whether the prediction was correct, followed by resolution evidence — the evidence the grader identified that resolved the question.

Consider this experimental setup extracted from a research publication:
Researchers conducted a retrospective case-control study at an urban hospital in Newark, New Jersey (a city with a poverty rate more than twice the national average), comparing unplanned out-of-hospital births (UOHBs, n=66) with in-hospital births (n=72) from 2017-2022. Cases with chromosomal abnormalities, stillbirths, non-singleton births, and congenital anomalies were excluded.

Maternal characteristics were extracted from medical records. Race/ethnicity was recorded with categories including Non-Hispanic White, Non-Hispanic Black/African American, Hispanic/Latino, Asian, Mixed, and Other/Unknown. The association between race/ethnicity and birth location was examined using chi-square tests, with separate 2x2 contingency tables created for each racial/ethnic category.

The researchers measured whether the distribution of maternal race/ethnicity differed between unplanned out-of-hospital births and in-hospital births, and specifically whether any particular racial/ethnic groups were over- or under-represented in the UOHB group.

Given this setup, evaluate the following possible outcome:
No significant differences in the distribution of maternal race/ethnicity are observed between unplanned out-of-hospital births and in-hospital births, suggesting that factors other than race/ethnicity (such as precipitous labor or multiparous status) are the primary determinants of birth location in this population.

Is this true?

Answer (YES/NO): NO